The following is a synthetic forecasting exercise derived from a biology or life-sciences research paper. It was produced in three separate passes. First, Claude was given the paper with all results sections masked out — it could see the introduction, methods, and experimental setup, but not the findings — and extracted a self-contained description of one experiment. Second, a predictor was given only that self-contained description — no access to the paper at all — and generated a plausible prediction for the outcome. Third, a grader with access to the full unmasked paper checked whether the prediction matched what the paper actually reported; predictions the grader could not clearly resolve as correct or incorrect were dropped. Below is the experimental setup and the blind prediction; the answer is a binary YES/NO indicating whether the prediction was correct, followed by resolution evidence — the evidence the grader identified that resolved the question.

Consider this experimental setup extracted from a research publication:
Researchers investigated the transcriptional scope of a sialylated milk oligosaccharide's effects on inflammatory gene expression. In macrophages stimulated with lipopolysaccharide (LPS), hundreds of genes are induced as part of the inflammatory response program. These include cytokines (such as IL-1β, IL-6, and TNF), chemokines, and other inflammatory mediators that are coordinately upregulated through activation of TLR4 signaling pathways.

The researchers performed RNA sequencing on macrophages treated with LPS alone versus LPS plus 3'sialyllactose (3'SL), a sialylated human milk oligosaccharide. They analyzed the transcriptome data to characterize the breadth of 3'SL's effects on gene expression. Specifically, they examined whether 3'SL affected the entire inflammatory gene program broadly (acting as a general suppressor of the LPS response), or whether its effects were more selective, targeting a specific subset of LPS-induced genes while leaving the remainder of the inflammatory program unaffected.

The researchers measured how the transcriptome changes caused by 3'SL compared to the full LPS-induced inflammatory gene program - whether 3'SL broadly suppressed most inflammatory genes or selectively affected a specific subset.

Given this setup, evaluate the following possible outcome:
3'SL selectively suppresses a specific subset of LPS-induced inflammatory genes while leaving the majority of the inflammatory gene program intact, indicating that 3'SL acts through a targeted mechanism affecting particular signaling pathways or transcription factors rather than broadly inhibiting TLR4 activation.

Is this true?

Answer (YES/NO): YES